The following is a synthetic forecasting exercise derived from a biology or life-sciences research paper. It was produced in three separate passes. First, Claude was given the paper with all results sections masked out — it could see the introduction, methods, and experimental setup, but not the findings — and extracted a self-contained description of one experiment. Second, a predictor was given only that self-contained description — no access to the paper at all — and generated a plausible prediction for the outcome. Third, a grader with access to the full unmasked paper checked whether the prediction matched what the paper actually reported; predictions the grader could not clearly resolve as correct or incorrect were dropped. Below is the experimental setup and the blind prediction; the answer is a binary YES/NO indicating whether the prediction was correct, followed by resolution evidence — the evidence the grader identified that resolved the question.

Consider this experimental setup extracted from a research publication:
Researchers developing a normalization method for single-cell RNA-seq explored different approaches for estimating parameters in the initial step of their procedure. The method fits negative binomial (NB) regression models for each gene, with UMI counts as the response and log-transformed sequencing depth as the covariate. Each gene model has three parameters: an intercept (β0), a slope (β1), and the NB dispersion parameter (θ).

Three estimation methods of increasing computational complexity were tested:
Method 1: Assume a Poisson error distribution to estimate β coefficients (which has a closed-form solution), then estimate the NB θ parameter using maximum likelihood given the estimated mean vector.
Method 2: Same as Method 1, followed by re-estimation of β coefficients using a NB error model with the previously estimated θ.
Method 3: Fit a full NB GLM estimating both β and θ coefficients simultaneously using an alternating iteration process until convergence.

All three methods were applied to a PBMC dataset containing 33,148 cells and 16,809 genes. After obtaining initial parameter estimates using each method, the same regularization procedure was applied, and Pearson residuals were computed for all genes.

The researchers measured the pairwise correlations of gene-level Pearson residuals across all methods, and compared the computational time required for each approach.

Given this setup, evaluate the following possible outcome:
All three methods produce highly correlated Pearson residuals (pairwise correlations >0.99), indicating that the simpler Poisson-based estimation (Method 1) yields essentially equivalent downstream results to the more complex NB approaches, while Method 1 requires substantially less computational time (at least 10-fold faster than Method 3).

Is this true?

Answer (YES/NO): NO